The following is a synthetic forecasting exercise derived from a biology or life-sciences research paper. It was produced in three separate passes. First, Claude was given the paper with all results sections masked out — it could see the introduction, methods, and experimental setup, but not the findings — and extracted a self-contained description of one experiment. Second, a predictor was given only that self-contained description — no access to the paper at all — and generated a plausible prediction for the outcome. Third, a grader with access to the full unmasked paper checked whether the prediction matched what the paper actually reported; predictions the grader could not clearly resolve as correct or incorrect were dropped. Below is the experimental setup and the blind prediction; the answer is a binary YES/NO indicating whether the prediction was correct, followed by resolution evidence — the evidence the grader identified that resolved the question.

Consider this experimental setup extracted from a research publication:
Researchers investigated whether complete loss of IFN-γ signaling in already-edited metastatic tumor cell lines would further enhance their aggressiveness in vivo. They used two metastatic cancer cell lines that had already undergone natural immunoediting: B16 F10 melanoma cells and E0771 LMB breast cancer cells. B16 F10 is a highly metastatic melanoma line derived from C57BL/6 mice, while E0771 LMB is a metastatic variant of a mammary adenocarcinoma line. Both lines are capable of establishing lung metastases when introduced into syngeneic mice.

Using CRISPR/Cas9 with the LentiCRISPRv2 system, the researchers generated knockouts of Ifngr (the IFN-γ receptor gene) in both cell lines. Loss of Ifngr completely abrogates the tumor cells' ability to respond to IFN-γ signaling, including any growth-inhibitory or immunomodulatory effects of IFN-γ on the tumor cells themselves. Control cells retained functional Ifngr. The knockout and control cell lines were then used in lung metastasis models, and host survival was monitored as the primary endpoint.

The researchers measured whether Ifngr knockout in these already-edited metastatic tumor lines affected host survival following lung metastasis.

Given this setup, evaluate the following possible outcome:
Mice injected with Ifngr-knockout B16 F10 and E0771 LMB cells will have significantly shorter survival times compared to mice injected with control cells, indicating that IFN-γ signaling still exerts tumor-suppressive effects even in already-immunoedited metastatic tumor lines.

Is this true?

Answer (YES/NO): NO